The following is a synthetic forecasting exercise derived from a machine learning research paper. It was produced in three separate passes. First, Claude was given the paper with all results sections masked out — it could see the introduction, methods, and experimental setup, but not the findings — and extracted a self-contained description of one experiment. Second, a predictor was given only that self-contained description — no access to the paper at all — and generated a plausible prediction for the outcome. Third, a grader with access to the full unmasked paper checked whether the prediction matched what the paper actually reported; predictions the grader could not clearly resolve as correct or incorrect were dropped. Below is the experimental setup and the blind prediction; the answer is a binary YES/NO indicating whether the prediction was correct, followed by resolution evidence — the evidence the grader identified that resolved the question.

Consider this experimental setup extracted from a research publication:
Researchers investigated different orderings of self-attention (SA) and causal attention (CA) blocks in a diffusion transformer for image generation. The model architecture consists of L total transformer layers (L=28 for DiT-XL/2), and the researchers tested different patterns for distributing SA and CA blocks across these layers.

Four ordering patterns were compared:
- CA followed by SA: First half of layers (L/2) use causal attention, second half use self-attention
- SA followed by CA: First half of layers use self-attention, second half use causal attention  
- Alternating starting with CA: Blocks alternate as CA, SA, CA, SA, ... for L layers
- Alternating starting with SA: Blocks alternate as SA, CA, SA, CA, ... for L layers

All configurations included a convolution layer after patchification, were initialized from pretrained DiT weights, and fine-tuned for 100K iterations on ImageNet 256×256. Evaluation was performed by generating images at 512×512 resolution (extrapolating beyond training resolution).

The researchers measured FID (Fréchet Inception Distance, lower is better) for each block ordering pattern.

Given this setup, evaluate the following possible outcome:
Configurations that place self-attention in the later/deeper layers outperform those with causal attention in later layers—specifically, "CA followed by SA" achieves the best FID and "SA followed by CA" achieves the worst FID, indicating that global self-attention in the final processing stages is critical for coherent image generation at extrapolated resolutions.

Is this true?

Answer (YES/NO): NO